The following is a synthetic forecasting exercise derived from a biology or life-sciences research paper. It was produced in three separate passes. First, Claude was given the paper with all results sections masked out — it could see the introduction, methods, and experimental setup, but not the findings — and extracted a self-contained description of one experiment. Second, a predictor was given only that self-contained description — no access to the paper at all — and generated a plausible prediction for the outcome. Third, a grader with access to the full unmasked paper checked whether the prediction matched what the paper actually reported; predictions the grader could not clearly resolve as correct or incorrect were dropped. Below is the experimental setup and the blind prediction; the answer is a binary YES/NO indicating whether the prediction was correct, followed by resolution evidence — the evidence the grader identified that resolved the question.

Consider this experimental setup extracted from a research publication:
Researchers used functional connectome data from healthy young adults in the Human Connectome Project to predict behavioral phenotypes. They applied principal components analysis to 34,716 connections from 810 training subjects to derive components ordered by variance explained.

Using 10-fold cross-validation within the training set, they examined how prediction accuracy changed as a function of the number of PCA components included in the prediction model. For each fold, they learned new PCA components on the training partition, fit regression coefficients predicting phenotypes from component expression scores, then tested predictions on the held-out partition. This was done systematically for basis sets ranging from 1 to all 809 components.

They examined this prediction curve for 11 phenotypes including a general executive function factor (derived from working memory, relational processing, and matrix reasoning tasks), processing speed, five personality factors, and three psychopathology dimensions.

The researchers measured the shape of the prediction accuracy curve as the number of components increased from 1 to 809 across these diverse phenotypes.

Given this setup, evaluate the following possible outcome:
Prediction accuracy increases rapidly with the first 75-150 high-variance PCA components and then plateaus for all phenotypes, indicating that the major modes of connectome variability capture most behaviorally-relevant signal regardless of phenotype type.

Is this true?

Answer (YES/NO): NO